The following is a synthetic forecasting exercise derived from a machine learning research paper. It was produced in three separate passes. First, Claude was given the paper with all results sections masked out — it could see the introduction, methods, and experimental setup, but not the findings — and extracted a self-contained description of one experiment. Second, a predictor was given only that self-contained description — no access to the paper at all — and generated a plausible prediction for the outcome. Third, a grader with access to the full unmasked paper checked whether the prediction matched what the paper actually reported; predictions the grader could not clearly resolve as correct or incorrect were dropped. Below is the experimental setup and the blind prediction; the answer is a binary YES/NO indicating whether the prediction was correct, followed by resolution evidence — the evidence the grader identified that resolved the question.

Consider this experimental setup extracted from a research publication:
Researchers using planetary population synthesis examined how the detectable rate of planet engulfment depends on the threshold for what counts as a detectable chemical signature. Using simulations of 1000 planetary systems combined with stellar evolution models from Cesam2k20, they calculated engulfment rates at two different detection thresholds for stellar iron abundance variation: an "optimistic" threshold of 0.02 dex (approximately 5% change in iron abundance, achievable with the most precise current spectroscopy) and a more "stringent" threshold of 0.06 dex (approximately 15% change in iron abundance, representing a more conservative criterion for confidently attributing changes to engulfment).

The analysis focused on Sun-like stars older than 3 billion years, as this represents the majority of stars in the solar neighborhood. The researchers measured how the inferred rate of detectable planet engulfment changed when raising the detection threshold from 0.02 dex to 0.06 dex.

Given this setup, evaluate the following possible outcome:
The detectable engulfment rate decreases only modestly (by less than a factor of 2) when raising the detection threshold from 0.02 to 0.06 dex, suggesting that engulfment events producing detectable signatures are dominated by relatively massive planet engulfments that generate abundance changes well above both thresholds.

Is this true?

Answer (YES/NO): YES